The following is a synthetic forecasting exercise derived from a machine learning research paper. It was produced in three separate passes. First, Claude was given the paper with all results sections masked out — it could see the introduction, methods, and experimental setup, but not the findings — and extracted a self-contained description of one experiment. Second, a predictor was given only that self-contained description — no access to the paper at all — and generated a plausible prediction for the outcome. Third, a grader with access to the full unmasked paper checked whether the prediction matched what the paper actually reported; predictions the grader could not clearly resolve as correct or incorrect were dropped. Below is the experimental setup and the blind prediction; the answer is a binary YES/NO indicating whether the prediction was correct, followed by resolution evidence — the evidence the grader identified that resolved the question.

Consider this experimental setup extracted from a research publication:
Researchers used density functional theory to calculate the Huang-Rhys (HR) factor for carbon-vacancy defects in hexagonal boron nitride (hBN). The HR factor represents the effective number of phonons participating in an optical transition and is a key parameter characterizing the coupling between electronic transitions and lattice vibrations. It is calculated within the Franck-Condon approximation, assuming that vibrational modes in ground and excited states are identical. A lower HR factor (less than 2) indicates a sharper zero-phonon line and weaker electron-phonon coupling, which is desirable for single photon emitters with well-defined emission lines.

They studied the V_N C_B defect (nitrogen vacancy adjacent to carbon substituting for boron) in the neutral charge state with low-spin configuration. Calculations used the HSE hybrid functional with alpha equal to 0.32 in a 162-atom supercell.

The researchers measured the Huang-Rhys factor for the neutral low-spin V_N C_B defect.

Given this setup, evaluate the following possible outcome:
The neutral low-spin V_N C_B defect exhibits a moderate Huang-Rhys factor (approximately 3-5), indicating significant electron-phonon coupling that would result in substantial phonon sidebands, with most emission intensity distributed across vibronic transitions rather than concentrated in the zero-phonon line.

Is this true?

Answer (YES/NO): NO